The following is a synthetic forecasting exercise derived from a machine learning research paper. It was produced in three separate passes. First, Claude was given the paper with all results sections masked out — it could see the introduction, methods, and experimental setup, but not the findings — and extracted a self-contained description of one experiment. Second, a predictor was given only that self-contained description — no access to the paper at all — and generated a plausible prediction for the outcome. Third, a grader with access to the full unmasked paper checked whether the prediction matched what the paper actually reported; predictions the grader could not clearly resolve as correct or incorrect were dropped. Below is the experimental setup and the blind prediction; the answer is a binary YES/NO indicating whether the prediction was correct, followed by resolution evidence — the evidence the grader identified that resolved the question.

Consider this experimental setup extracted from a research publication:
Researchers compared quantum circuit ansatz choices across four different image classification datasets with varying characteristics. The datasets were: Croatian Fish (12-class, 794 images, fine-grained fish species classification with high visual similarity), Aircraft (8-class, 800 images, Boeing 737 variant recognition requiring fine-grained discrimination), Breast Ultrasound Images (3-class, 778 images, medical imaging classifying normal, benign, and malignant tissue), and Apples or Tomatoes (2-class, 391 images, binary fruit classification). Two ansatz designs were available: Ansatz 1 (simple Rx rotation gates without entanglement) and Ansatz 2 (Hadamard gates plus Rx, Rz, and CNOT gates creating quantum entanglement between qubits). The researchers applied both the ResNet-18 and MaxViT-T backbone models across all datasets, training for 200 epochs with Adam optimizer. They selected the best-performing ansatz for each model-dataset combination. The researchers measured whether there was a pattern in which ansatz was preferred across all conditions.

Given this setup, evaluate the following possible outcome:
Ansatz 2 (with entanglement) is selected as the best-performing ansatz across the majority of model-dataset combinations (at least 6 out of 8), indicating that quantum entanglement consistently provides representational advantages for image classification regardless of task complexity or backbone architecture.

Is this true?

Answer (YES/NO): NO